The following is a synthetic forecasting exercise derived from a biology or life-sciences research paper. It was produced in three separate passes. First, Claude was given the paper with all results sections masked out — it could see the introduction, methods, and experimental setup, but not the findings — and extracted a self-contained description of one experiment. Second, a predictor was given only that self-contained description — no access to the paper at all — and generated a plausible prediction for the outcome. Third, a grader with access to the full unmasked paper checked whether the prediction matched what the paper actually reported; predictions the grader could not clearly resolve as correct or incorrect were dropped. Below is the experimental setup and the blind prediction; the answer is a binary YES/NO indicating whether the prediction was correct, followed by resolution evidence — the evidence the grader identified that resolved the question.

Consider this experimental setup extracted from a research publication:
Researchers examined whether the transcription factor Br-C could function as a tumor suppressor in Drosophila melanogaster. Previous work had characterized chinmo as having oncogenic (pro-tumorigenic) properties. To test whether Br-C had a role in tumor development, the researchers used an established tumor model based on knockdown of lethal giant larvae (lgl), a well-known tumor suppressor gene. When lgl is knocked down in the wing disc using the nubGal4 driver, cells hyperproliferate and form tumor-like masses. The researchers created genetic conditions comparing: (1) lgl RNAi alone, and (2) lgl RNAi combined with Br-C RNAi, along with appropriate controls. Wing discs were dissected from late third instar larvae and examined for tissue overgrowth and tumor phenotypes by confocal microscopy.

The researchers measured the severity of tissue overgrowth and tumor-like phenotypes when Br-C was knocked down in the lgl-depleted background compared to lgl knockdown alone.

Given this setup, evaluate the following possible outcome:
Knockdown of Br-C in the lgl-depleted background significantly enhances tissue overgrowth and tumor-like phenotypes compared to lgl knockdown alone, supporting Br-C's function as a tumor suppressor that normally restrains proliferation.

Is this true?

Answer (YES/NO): YES